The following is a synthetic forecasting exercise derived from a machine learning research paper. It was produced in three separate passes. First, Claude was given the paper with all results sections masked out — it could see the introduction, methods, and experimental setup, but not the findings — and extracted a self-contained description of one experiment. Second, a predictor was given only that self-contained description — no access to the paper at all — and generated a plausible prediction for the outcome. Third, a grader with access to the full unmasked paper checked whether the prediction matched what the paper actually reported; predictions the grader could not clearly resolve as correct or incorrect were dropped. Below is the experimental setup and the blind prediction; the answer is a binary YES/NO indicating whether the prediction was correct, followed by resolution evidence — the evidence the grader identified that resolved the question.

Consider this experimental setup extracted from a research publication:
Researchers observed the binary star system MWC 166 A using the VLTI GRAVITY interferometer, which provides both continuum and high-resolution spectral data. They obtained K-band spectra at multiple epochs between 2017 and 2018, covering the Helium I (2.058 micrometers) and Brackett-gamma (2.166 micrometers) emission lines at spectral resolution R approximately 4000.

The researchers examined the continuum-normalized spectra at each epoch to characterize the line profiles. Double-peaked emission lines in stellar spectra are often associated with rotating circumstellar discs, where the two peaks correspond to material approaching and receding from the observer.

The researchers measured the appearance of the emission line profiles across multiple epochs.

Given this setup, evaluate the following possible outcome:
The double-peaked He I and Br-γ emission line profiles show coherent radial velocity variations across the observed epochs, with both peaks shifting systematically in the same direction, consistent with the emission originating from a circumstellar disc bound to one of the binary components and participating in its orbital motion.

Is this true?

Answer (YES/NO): NO